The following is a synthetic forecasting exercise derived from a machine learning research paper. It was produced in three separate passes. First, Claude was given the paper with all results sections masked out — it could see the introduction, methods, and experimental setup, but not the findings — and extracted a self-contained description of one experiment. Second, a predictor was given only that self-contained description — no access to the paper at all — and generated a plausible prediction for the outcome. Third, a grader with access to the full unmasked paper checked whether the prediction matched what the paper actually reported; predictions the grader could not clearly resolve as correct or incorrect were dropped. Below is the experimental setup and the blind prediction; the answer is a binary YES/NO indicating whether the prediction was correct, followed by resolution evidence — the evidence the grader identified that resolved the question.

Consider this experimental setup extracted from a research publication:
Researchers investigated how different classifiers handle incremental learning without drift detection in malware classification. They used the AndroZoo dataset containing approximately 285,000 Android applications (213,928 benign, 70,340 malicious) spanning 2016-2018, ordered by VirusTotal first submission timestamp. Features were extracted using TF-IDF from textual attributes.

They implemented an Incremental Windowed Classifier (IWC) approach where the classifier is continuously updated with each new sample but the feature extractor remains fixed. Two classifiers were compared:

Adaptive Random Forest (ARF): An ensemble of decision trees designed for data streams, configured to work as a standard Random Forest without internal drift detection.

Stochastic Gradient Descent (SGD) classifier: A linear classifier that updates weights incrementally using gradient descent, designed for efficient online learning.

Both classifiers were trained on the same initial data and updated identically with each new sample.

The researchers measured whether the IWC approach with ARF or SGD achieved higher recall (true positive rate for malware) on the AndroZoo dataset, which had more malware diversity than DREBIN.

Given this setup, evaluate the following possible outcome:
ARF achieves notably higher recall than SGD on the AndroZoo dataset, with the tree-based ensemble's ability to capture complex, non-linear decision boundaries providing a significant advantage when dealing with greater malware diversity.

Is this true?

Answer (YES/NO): NO